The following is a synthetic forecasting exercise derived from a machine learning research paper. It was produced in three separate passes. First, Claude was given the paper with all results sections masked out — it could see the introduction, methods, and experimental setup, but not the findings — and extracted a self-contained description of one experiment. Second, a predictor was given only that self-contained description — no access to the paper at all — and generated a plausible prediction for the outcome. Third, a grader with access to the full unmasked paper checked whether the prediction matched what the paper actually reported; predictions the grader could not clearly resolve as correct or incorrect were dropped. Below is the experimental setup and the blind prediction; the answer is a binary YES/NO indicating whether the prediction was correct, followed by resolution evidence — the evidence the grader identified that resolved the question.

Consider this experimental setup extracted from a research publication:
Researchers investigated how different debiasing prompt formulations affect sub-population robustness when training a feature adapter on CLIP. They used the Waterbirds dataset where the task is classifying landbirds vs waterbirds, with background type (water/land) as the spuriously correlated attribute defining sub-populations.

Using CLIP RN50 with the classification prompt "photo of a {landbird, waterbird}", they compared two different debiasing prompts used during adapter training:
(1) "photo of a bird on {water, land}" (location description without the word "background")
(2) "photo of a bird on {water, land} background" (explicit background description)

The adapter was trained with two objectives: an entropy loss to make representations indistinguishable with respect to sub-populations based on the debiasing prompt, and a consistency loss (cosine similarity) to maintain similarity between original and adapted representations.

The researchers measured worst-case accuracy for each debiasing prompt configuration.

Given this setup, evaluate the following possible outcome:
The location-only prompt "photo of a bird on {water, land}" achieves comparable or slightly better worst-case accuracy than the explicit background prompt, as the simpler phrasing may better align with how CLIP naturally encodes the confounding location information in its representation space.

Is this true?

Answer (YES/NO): NO